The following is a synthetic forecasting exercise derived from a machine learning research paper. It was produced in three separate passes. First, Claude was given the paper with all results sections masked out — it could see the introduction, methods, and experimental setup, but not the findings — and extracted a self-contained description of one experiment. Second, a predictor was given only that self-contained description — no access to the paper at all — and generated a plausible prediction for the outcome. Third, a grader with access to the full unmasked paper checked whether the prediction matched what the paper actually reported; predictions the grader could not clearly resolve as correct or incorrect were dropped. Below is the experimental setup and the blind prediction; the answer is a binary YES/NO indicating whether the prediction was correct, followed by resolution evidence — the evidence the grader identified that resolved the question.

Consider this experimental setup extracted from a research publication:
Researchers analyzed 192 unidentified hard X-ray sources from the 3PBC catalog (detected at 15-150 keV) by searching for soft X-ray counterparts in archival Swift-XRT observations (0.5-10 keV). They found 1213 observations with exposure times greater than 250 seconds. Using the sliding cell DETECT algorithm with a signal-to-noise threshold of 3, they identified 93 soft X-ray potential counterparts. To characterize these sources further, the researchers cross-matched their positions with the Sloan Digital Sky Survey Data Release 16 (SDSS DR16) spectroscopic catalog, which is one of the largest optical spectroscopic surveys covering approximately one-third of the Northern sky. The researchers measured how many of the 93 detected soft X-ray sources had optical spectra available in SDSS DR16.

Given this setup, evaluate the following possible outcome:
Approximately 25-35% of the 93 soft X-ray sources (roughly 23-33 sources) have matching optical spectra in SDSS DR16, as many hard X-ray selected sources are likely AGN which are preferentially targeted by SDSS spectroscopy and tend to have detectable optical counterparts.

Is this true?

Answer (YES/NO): NO